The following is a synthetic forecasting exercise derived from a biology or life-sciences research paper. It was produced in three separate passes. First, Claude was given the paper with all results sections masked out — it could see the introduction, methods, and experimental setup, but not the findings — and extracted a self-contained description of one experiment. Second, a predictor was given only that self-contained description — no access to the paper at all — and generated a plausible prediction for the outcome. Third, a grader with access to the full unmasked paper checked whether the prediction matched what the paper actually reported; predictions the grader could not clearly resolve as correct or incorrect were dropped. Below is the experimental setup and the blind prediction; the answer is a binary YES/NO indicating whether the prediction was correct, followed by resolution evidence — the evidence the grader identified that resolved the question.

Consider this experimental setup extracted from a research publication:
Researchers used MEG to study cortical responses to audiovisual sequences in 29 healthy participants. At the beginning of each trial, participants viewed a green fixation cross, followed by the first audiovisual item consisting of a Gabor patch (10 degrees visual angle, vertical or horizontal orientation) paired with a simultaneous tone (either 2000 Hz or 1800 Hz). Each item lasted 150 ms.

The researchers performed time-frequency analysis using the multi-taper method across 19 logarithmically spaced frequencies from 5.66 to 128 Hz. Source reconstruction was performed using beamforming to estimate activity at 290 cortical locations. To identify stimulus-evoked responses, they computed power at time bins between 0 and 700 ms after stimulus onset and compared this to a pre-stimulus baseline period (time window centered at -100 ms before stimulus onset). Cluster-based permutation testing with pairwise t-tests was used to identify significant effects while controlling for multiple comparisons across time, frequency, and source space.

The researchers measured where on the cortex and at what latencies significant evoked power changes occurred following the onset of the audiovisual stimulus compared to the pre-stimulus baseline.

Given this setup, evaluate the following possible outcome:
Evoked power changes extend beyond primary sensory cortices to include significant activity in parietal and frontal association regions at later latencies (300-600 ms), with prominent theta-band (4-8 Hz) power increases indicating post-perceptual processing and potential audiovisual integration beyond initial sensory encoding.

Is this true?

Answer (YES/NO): NO